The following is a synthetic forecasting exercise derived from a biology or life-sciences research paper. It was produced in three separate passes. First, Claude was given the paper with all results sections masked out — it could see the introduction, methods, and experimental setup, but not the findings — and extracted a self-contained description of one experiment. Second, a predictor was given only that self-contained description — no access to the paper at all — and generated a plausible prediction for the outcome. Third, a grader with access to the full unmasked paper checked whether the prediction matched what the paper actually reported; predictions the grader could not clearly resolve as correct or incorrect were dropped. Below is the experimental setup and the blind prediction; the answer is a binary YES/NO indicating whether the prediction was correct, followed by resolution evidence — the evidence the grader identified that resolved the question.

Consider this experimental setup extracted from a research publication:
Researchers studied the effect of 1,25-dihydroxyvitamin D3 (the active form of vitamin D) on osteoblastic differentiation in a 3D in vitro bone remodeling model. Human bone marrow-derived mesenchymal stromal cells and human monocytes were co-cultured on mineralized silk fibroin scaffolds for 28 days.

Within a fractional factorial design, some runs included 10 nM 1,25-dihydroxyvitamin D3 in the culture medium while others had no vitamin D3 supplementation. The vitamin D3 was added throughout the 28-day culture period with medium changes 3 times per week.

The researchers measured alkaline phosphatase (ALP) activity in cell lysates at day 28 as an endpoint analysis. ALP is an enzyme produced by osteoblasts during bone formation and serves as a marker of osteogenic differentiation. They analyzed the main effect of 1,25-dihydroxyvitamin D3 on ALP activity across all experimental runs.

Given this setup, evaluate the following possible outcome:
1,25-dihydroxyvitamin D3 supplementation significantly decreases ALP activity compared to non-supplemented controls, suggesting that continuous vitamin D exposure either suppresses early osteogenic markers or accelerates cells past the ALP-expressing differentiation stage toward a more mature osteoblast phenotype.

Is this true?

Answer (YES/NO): NO